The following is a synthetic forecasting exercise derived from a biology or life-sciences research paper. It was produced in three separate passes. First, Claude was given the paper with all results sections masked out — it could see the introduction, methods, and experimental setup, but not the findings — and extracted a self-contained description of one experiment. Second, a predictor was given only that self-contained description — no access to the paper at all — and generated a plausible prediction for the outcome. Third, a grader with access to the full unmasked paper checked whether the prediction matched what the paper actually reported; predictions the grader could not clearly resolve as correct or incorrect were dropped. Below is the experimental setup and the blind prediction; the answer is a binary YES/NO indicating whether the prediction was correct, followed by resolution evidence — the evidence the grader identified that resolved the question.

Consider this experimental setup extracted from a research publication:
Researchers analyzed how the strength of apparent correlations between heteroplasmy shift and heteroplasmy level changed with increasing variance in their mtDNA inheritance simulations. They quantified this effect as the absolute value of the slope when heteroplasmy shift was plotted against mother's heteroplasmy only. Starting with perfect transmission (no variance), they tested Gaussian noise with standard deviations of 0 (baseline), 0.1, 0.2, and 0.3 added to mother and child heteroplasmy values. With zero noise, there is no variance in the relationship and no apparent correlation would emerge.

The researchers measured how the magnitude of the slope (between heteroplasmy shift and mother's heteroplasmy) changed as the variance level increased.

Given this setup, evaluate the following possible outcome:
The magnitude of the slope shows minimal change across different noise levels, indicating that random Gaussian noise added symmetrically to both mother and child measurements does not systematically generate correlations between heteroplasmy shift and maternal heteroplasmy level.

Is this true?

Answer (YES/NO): NO